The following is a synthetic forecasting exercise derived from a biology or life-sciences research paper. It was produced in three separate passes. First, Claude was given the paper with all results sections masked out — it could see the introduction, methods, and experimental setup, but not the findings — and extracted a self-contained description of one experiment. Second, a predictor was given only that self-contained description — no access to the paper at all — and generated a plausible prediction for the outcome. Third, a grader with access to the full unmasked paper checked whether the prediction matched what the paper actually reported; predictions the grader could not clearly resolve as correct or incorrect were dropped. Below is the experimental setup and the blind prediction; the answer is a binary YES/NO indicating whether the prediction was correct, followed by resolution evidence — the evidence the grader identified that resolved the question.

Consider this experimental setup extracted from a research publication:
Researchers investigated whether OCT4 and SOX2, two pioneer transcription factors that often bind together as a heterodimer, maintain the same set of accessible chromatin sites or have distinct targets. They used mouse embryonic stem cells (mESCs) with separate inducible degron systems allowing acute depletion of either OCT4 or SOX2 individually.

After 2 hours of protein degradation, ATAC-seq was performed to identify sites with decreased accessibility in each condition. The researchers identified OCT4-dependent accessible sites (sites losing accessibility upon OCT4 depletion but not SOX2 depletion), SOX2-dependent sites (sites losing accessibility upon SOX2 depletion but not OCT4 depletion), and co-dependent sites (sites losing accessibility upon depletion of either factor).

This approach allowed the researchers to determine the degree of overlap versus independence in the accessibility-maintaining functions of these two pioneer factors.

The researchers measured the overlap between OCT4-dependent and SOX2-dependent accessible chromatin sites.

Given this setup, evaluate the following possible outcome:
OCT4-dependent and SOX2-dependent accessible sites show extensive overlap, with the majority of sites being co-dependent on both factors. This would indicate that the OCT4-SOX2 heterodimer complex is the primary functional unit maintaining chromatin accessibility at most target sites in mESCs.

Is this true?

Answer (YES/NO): YES